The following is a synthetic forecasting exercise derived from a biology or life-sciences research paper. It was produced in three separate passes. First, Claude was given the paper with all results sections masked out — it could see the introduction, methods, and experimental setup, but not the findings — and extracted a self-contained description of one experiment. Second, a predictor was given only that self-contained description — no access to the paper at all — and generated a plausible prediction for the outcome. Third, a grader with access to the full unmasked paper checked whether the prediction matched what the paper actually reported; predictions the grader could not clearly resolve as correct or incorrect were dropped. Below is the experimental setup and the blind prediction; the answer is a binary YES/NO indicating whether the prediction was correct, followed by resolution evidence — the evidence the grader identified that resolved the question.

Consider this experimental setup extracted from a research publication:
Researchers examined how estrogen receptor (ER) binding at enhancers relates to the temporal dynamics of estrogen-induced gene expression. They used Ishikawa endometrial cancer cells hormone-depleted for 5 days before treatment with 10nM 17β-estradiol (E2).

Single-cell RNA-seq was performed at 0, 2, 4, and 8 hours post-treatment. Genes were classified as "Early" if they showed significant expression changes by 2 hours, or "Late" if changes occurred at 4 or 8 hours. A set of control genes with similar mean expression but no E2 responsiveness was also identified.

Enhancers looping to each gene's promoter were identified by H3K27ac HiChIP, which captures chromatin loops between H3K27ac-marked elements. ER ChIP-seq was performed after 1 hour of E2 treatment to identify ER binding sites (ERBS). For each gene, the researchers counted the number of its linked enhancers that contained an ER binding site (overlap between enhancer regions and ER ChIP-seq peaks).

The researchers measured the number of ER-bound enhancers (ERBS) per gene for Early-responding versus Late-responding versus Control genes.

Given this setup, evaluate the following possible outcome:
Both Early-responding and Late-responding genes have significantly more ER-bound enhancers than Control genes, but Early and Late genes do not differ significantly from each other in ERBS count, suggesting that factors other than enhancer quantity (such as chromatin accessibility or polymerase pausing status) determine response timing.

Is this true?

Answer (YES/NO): NO